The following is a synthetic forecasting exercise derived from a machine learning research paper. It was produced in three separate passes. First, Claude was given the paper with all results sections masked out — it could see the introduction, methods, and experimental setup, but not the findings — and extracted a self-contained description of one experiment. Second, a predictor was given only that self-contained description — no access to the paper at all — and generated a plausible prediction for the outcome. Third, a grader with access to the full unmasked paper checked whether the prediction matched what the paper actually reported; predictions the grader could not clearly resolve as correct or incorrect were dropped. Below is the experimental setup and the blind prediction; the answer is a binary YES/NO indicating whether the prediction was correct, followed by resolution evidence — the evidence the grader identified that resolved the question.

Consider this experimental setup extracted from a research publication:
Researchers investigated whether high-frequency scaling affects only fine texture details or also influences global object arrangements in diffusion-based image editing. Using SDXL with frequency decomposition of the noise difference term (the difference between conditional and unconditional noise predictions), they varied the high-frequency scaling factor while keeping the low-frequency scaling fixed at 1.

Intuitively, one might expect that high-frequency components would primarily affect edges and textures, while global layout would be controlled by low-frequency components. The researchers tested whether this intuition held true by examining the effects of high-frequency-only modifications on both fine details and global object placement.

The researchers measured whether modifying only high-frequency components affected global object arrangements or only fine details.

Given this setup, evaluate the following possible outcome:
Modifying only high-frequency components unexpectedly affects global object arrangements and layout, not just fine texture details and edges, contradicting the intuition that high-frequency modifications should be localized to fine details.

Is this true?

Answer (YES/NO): YES